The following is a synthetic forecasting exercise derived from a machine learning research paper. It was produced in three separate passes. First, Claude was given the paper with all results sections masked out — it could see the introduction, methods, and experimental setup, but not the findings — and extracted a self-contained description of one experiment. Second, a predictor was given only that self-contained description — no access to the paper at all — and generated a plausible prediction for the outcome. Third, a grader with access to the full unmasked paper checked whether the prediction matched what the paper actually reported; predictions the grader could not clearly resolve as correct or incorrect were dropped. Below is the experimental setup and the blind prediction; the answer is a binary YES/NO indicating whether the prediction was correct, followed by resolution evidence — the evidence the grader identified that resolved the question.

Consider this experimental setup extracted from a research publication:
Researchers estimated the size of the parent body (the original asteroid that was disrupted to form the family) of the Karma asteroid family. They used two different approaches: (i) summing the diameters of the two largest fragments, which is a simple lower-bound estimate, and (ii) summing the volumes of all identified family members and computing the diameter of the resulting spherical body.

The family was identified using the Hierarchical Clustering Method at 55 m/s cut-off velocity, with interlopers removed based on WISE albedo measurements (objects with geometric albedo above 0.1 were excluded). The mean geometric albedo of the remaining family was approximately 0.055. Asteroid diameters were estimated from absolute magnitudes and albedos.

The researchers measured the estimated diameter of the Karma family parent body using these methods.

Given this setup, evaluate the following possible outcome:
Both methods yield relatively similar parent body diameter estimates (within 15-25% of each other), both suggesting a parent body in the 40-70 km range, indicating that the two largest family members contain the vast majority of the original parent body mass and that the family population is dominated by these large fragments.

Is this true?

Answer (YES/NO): NO